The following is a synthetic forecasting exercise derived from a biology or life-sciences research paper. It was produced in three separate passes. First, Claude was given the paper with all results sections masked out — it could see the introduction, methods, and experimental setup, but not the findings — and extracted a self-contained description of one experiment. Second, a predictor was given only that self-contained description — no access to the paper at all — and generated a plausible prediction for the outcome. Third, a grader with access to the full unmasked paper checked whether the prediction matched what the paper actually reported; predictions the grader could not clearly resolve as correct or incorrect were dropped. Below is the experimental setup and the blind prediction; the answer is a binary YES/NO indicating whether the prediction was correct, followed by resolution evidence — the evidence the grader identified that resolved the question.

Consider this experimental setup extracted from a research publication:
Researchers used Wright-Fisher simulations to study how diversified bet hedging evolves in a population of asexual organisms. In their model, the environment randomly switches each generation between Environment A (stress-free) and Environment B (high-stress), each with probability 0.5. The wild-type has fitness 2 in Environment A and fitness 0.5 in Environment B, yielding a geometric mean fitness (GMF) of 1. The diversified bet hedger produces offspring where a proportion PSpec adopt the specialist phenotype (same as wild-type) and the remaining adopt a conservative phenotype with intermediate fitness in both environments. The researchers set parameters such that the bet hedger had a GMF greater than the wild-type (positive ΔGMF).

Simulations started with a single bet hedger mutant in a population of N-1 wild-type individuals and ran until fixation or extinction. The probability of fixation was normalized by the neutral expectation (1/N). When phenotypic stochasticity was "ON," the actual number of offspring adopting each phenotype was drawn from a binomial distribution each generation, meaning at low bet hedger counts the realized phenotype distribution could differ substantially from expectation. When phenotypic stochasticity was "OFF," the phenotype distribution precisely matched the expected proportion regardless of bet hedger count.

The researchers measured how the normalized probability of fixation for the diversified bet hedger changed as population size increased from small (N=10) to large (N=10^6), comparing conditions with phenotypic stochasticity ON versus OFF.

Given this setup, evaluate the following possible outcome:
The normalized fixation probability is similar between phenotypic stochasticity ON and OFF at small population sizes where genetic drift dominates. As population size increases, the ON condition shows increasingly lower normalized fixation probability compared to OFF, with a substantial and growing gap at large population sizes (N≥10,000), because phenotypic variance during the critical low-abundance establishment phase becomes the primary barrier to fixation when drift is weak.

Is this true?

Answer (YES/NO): NO